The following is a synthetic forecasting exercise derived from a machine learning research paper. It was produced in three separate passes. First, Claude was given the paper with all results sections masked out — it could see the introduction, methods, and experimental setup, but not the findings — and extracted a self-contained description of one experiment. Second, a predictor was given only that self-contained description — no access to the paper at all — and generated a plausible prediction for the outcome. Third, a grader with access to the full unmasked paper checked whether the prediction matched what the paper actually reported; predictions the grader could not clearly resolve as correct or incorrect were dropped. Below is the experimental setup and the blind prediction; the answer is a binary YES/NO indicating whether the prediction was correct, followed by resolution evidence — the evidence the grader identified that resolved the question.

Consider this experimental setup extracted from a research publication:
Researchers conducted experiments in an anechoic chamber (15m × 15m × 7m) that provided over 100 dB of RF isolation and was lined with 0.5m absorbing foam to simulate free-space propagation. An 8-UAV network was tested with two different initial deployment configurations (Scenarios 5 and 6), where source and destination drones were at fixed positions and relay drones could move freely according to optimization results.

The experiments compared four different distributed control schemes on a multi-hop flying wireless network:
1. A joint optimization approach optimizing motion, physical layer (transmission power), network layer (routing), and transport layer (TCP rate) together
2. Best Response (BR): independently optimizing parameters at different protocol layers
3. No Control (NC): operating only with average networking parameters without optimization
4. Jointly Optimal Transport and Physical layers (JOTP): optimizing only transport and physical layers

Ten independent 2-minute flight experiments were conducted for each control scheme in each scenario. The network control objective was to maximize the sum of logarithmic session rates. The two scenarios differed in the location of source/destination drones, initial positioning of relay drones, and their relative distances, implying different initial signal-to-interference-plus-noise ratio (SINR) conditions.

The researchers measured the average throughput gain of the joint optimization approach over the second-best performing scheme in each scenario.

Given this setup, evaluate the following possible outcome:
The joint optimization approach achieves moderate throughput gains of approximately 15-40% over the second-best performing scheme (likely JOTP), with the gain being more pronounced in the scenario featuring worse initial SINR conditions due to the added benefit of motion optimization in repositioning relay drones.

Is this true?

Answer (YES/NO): NO